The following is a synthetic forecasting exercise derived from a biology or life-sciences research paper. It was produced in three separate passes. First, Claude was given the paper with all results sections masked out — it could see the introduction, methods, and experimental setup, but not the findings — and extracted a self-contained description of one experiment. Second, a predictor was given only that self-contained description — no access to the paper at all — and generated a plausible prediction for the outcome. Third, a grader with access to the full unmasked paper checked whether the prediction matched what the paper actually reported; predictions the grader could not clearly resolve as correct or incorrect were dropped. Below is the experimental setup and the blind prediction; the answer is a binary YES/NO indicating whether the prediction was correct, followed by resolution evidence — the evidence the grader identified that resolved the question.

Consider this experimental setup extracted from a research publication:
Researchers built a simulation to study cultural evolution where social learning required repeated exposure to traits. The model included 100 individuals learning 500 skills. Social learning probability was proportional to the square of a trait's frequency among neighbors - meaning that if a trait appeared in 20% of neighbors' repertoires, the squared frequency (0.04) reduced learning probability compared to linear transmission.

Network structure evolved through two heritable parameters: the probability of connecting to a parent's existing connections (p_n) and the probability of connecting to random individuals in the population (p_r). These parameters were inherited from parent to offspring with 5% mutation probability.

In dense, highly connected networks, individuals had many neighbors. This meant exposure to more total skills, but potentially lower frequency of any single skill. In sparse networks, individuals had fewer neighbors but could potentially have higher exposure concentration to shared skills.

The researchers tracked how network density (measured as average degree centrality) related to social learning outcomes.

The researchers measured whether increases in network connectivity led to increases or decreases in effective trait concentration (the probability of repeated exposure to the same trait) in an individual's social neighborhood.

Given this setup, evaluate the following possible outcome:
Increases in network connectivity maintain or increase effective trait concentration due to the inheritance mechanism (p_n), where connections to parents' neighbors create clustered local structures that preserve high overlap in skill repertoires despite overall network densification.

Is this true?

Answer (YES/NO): NO